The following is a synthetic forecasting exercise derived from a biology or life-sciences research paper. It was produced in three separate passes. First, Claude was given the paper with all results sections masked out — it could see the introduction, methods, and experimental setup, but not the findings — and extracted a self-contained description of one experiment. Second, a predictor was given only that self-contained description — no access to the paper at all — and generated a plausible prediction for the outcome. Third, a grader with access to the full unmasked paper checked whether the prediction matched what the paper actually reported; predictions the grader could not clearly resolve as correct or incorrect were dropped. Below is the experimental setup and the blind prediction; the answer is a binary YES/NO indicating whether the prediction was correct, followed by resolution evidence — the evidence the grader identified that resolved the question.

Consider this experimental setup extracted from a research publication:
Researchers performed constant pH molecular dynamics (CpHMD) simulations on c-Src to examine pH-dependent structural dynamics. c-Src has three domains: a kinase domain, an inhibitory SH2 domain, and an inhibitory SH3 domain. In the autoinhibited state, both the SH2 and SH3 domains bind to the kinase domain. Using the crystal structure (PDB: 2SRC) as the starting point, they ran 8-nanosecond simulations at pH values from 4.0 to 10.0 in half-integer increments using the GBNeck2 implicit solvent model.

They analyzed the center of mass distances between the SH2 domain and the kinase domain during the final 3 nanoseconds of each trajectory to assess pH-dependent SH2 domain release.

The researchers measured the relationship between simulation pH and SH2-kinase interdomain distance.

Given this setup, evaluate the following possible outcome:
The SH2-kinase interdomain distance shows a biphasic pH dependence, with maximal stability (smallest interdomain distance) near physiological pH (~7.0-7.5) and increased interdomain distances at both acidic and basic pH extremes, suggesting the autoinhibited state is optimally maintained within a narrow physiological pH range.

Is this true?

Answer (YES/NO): NO